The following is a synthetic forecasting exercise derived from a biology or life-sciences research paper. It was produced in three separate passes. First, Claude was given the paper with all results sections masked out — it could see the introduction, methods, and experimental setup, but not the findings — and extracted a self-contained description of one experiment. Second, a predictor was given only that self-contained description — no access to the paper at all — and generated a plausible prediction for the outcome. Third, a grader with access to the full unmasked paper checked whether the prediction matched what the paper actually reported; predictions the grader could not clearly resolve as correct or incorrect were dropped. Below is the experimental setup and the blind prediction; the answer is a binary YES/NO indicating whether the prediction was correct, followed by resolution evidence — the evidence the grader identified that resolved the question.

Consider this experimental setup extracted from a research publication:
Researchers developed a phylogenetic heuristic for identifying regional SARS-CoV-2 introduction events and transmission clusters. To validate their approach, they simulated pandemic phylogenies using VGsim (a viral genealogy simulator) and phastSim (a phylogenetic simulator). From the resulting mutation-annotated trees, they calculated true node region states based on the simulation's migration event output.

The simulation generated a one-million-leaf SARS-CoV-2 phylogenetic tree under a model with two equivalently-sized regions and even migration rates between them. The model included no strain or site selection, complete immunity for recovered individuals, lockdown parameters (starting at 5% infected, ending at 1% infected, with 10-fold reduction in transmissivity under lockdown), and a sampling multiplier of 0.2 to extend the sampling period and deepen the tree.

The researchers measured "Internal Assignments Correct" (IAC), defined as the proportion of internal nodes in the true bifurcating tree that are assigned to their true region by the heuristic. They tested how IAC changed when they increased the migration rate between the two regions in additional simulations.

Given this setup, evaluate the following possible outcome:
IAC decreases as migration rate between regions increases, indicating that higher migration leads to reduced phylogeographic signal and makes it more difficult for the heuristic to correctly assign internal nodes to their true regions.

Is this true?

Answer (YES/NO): YES